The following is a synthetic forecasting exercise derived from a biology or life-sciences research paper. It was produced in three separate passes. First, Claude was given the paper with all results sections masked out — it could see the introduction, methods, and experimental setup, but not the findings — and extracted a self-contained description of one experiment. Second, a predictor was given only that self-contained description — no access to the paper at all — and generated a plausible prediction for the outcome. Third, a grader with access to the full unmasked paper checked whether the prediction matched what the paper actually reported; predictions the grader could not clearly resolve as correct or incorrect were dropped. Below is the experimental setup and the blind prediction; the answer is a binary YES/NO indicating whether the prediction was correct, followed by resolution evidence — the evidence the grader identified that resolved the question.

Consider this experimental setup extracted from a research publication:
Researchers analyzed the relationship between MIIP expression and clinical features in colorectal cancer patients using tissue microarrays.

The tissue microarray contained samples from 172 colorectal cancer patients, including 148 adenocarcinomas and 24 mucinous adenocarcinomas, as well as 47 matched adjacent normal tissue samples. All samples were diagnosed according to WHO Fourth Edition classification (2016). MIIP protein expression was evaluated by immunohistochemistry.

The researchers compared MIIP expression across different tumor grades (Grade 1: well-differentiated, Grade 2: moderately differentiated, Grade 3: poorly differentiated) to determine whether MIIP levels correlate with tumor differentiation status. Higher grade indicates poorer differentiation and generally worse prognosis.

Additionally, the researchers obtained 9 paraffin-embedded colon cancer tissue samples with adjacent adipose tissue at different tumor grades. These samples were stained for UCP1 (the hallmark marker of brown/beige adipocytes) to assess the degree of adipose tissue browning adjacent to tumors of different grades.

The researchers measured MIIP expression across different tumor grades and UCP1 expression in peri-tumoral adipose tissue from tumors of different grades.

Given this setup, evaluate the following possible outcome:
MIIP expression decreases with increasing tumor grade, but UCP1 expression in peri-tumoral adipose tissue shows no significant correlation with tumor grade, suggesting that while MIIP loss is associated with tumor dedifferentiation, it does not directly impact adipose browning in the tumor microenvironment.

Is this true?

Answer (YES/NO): NO